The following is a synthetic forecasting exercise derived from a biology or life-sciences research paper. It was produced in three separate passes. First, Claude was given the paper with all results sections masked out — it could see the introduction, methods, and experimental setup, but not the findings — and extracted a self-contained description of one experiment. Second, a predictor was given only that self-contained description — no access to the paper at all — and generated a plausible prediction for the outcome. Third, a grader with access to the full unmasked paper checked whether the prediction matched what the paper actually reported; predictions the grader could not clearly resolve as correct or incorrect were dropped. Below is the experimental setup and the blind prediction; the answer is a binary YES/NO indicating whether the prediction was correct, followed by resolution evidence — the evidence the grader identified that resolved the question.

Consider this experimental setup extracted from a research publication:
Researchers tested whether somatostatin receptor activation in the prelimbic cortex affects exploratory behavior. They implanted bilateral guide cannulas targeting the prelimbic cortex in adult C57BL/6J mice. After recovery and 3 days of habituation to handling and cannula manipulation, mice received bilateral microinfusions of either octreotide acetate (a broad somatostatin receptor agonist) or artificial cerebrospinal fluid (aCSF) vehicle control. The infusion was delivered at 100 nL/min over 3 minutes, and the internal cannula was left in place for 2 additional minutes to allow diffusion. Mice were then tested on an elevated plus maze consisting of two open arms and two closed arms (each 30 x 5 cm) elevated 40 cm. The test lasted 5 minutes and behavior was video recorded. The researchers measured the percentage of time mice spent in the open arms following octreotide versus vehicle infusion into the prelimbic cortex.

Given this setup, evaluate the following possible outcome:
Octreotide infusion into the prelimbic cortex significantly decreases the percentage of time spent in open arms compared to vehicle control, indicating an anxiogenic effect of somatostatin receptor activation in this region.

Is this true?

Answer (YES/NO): NO